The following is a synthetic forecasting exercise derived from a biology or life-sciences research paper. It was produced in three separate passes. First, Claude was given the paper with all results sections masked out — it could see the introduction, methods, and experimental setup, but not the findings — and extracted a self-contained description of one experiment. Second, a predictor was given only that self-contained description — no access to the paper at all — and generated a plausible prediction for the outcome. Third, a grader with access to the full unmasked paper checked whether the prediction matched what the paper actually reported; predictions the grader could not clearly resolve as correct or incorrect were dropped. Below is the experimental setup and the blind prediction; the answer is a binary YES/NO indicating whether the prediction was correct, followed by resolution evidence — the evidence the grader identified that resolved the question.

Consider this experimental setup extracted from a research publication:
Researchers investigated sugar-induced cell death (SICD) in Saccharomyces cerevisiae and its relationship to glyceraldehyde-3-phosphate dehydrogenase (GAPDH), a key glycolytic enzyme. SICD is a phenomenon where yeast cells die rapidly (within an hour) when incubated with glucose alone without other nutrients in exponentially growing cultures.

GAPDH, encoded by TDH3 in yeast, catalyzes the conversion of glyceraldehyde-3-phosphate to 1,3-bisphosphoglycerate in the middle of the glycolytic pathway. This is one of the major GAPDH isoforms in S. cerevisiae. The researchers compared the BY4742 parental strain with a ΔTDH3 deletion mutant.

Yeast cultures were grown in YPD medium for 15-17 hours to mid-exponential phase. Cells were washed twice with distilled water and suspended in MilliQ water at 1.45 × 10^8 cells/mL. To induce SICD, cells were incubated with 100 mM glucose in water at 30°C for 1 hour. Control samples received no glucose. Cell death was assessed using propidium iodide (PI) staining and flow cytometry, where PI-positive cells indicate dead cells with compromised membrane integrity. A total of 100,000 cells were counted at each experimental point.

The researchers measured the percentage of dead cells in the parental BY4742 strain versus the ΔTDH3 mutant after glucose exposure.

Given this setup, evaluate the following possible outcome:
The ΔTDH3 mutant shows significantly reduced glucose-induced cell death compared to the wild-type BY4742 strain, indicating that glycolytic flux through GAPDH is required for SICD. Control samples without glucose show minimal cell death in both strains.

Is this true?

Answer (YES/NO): YES